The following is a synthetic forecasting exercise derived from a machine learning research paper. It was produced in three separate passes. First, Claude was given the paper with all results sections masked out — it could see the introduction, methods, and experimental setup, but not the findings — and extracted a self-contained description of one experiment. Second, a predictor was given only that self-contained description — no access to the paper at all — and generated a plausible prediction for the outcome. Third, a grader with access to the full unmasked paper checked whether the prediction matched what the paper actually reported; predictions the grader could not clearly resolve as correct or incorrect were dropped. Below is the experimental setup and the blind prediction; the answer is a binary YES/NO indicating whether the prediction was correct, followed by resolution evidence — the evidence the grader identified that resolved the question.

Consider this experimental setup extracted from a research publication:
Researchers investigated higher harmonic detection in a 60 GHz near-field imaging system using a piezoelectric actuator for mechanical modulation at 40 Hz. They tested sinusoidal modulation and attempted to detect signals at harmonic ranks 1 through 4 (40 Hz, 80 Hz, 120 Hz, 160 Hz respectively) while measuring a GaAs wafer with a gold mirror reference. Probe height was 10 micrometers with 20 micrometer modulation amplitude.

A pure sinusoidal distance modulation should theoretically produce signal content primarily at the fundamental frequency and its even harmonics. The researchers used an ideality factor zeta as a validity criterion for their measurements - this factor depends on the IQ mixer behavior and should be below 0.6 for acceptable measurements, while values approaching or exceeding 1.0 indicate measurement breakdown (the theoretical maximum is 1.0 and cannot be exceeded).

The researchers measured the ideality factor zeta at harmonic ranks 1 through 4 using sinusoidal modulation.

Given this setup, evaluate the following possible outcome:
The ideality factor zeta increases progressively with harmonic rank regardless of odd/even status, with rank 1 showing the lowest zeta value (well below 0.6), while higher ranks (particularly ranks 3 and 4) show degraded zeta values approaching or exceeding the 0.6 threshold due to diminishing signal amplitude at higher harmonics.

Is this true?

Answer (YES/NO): NO